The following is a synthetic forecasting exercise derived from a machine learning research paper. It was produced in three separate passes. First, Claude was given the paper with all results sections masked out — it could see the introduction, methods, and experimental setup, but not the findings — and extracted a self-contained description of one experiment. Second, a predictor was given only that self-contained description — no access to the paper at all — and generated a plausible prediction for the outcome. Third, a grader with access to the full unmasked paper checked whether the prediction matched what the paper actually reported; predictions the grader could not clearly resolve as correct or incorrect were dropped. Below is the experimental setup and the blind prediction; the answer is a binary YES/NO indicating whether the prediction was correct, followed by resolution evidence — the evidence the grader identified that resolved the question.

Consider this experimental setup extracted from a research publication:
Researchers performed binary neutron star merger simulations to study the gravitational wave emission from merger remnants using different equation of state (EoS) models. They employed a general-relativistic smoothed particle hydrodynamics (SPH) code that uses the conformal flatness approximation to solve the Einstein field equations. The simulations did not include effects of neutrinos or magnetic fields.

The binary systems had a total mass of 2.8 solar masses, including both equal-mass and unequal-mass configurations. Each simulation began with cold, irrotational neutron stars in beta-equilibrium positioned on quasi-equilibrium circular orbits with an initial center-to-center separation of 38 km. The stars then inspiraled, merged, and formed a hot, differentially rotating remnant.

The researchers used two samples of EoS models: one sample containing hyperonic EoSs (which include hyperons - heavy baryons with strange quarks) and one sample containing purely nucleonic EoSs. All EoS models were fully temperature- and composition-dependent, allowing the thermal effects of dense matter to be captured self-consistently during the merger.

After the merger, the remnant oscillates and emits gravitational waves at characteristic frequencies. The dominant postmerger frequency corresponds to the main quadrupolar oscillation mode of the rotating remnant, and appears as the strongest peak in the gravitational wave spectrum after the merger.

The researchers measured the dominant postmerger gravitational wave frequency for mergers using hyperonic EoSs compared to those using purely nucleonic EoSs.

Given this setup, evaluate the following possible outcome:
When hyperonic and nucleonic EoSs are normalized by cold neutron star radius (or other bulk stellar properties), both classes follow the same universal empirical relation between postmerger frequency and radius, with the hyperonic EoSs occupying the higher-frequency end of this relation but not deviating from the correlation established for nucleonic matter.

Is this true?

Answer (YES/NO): NO